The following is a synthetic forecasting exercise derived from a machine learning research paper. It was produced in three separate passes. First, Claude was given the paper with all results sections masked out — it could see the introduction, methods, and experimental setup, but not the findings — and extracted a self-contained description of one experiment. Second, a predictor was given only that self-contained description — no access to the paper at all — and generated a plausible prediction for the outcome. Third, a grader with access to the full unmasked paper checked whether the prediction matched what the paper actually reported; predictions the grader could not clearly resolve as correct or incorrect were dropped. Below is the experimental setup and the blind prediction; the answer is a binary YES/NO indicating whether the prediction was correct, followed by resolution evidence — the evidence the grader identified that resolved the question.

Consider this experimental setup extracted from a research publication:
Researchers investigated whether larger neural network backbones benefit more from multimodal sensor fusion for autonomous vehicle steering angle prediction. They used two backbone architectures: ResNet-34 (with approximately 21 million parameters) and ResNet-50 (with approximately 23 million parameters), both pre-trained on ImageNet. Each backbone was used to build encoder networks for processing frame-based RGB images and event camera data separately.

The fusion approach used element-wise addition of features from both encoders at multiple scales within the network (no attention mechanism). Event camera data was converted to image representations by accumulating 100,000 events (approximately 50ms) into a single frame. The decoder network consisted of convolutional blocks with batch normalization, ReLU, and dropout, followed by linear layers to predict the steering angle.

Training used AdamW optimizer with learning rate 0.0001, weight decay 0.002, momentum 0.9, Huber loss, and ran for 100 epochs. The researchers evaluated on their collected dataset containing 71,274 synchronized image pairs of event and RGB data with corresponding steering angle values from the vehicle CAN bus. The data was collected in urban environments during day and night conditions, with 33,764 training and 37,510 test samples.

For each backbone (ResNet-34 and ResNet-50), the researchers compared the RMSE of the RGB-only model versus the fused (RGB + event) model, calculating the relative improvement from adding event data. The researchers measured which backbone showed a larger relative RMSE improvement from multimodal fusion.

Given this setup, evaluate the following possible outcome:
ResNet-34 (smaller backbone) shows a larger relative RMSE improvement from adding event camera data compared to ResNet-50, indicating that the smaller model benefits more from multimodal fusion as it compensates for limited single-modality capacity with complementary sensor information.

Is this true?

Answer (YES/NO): YES